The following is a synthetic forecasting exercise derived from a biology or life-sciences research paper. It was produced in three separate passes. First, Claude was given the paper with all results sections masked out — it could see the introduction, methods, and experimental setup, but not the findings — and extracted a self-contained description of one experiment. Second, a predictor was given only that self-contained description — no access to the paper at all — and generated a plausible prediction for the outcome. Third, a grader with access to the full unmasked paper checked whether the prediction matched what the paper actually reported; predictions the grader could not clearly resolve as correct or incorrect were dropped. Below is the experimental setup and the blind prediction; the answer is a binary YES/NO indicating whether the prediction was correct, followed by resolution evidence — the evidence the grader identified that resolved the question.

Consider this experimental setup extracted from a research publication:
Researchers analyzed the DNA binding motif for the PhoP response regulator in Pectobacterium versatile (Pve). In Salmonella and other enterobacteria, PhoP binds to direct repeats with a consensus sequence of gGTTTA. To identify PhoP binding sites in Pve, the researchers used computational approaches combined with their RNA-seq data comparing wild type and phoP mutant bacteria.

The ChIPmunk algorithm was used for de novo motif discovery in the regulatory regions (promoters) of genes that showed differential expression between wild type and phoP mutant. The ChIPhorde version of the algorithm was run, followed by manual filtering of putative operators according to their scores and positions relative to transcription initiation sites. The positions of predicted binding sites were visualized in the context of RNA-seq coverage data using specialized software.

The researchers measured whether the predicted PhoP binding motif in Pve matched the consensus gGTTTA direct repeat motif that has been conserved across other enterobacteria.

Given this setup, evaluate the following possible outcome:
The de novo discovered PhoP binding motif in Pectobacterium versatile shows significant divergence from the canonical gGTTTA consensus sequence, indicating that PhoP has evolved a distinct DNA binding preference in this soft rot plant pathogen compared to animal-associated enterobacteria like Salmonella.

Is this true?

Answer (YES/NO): NO